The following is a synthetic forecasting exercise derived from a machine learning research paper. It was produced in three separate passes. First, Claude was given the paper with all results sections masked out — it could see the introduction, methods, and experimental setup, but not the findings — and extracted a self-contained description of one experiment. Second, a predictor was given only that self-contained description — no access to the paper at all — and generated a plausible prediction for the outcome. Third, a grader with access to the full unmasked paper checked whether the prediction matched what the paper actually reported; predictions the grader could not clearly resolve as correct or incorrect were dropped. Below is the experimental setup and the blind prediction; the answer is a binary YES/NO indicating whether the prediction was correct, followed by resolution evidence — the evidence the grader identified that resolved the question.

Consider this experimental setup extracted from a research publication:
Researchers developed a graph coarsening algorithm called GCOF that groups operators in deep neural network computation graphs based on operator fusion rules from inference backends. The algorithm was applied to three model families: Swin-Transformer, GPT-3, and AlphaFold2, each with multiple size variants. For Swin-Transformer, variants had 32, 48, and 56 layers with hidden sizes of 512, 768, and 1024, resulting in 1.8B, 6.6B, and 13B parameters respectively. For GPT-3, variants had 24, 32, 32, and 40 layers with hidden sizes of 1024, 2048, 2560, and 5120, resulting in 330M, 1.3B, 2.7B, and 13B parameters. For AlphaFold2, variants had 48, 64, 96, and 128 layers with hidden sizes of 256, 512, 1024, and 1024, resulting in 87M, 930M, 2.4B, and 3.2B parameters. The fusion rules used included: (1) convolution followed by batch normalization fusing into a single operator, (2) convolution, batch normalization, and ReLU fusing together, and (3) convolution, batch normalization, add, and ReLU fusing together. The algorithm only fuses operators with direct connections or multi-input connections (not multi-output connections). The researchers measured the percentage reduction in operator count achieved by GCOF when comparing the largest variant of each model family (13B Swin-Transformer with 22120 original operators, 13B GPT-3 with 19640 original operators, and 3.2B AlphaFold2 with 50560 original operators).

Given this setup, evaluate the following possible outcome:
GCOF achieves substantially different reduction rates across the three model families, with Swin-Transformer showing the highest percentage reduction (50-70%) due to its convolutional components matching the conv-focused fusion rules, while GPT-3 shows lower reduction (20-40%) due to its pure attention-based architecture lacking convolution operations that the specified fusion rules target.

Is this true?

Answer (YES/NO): NO